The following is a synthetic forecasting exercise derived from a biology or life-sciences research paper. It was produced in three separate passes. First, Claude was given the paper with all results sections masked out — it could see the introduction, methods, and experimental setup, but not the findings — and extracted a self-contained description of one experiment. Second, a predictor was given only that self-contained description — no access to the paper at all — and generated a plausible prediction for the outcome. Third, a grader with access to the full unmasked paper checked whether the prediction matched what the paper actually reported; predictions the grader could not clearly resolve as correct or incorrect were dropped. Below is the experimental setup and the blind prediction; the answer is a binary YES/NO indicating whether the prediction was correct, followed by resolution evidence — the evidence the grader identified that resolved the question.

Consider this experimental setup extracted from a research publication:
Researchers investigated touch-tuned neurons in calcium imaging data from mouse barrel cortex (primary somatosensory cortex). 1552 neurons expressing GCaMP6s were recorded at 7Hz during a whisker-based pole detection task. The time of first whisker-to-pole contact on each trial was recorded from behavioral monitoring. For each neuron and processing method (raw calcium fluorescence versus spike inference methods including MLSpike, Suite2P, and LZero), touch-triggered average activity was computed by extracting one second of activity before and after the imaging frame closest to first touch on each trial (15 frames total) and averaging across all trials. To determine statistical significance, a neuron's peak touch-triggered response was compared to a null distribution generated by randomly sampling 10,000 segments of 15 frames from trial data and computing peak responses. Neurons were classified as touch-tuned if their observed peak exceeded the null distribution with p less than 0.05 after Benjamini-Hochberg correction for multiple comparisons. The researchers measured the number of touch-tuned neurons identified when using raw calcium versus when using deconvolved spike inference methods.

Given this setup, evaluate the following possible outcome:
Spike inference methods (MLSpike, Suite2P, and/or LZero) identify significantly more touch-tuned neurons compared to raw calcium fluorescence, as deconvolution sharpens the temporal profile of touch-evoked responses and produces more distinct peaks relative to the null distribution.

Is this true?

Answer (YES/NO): NO